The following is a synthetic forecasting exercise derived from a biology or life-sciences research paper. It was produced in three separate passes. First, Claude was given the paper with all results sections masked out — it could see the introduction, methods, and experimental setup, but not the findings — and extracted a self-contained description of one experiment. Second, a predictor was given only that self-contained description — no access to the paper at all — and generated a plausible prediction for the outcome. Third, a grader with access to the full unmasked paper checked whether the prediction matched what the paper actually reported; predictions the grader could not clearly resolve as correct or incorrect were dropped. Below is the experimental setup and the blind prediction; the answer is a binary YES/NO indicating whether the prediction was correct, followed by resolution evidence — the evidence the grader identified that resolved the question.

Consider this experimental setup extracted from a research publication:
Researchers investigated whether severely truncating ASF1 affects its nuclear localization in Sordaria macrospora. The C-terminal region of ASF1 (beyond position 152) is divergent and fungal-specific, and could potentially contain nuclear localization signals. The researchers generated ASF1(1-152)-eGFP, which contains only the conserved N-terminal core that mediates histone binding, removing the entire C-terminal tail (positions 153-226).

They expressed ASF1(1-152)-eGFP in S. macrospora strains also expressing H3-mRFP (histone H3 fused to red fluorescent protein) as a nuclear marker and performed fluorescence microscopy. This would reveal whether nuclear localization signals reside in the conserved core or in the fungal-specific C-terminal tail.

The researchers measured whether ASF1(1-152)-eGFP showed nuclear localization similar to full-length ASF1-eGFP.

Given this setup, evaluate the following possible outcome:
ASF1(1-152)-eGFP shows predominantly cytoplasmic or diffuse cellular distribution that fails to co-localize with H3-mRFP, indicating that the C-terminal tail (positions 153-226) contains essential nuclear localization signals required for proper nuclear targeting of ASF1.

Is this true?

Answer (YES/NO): NO